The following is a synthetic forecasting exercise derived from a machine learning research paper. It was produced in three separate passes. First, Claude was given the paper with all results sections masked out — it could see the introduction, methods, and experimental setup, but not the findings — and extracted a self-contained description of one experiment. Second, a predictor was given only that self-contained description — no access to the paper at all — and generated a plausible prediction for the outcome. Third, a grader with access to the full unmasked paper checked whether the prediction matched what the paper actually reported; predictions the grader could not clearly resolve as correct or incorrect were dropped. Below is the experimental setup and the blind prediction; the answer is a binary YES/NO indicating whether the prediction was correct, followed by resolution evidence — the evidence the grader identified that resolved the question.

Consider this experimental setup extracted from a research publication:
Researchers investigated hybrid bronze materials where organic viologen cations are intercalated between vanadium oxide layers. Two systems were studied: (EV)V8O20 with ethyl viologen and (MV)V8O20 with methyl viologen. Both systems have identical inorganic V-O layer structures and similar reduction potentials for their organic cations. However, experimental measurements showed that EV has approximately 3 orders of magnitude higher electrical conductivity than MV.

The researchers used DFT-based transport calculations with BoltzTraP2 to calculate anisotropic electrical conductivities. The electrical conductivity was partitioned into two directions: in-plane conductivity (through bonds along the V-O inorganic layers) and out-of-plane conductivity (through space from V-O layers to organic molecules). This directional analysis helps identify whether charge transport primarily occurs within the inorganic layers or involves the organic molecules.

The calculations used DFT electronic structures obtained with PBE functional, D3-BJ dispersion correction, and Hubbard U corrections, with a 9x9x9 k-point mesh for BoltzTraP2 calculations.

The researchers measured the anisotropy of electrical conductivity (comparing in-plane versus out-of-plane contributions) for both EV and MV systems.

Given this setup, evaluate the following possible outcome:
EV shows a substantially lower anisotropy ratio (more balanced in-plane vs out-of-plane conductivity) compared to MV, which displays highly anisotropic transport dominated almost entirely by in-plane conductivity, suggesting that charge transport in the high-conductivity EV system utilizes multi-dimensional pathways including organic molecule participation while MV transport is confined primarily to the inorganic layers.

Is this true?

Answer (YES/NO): NO